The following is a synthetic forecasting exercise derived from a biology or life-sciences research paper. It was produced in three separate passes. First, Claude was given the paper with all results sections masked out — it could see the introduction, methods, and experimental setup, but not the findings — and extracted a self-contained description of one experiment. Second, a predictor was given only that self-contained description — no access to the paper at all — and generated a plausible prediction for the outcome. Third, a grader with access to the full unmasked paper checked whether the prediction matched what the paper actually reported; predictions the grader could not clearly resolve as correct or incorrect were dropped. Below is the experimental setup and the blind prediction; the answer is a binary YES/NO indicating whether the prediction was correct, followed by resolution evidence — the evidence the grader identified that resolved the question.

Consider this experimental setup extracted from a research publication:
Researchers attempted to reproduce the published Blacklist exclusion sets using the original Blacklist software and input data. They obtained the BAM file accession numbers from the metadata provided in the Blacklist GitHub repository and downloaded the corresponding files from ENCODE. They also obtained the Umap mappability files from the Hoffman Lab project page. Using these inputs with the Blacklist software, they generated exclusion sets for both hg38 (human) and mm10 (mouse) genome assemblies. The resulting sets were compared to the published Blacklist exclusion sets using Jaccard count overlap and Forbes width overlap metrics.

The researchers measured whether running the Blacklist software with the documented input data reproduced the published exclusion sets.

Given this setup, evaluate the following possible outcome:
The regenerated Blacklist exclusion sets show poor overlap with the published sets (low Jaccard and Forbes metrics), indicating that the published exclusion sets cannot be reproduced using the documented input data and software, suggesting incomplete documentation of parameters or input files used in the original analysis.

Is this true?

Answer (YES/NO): NO